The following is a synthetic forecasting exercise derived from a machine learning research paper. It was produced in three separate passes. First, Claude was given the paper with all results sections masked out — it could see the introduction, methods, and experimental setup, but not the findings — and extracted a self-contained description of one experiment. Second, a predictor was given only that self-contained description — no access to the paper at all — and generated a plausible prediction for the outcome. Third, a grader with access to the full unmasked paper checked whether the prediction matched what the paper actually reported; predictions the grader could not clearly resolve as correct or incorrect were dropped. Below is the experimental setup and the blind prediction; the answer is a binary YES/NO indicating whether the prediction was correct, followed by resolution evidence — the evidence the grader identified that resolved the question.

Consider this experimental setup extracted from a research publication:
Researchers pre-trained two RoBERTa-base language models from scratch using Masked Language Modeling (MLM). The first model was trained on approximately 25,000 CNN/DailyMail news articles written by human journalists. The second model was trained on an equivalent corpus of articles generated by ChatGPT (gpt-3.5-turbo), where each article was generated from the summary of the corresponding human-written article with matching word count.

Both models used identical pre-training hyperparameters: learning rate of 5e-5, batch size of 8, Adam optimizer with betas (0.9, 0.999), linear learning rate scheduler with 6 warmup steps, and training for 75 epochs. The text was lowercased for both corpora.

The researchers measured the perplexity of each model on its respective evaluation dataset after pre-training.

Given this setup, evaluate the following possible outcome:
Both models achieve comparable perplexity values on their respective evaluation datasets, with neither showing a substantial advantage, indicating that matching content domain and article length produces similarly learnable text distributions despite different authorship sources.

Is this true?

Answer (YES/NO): NO